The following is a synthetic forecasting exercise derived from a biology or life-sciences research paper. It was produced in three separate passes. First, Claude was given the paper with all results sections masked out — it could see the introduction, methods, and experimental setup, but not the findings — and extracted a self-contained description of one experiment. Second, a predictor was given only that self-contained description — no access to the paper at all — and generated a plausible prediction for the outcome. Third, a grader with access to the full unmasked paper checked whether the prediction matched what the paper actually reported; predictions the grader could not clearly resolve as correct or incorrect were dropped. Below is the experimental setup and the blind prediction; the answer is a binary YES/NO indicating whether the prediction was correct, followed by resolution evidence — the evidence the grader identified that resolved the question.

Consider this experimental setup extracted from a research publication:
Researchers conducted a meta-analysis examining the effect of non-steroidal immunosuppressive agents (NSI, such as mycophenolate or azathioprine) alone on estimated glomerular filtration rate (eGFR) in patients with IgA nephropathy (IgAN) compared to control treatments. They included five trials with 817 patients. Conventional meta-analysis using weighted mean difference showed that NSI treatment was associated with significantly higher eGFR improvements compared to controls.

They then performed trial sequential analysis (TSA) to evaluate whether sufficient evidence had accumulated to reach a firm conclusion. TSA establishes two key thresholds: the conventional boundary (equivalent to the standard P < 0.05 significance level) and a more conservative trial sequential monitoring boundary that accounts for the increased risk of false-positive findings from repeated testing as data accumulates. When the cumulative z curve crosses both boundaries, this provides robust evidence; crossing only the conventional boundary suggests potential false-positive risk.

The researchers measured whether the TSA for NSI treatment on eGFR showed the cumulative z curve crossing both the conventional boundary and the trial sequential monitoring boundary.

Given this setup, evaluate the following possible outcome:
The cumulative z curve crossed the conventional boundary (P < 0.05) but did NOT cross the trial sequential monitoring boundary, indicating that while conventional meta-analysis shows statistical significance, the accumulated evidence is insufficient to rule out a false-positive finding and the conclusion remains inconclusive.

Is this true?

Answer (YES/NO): YES